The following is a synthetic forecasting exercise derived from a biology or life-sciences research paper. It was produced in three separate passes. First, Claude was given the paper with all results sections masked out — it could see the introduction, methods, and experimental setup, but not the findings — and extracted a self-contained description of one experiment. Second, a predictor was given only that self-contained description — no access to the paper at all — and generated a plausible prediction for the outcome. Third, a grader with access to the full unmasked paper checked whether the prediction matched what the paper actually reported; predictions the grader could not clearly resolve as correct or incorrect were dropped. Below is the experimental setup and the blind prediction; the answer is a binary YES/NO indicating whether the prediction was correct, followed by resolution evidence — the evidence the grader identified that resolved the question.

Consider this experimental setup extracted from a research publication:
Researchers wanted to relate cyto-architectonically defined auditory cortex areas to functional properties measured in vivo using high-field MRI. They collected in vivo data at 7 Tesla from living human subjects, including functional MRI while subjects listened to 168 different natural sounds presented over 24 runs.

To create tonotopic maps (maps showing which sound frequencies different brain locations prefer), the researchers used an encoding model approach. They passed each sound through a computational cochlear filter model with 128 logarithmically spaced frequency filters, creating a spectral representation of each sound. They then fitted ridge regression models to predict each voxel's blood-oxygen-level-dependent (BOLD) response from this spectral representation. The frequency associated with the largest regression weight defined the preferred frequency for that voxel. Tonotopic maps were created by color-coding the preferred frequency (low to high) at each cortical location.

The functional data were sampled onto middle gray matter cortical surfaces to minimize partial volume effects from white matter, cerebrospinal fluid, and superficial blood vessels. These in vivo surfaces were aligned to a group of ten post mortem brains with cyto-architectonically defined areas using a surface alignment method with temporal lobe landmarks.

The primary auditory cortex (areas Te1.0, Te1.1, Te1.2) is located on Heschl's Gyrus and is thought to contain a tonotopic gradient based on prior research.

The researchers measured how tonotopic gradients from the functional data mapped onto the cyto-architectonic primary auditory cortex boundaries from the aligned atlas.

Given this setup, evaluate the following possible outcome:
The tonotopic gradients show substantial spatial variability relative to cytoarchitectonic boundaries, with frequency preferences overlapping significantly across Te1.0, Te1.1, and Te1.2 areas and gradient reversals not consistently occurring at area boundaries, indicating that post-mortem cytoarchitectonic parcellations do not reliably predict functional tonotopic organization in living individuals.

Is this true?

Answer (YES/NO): NO